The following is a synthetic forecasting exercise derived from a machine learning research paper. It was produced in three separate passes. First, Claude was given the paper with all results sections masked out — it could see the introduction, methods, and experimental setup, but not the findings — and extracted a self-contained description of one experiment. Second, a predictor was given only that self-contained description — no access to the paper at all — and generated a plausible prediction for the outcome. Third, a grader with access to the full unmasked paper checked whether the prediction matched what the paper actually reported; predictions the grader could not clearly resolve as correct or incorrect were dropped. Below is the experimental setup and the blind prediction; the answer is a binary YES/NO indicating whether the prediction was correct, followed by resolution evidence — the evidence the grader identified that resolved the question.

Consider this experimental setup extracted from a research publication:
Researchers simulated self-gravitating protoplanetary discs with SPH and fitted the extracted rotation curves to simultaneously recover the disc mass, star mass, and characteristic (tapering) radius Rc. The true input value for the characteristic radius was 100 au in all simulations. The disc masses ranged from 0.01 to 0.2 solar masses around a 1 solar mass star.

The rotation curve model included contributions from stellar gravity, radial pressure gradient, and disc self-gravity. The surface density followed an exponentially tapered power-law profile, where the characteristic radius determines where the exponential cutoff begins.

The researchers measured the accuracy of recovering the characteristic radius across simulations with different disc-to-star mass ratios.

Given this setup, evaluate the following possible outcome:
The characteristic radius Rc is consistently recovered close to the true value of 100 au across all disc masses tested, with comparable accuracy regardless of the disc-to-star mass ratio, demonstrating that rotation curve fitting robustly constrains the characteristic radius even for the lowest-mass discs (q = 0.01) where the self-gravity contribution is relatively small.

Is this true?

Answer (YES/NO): YES